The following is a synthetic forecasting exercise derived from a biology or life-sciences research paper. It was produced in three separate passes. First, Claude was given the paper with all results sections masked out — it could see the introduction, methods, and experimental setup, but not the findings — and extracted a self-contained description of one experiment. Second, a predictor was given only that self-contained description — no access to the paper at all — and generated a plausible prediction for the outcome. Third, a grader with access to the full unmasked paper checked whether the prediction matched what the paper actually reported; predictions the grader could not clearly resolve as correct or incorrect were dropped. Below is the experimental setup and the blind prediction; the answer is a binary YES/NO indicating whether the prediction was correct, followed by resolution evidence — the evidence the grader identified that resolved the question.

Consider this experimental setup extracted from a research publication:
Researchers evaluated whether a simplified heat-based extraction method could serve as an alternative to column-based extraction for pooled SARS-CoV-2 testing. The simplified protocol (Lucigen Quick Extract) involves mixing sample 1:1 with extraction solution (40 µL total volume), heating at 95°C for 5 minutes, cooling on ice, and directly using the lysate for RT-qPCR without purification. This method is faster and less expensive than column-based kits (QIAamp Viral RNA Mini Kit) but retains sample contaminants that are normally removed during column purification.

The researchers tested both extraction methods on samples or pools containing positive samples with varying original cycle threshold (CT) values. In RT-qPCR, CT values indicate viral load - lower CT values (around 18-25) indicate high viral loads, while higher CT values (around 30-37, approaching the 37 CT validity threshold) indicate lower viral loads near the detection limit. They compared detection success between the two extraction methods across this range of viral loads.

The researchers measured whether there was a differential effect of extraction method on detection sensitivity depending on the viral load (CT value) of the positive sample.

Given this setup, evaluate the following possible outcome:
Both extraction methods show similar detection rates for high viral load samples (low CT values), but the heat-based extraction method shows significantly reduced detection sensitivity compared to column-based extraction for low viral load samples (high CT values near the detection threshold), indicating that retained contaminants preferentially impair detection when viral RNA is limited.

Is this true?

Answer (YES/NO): YES